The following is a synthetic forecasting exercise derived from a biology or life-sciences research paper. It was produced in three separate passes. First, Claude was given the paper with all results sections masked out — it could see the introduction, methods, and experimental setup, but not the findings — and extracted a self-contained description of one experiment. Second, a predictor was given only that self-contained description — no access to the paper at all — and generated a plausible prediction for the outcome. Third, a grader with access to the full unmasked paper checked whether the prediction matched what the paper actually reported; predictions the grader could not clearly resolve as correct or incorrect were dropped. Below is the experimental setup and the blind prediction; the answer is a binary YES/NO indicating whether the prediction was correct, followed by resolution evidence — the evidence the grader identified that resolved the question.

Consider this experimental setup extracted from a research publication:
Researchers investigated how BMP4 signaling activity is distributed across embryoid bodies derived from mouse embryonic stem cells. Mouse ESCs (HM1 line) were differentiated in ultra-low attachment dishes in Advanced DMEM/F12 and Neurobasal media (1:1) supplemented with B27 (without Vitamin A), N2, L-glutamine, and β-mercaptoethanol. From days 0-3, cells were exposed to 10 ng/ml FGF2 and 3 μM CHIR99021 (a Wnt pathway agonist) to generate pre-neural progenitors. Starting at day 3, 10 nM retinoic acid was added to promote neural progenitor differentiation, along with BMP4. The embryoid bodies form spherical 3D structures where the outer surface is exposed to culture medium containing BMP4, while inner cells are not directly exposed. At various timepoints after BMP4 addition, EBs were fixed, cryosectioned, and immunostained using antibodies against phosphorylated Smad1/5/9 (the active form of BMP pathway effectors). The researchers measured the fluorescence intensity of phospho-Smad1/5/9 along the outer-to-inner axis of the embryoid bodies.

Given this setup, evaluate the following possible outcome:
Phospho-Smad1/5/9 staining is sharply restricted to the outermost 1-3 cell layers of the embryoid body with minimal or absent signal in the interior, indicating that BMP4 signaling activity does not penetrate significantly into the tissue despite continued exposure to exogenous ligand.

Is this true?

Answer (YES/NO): NO